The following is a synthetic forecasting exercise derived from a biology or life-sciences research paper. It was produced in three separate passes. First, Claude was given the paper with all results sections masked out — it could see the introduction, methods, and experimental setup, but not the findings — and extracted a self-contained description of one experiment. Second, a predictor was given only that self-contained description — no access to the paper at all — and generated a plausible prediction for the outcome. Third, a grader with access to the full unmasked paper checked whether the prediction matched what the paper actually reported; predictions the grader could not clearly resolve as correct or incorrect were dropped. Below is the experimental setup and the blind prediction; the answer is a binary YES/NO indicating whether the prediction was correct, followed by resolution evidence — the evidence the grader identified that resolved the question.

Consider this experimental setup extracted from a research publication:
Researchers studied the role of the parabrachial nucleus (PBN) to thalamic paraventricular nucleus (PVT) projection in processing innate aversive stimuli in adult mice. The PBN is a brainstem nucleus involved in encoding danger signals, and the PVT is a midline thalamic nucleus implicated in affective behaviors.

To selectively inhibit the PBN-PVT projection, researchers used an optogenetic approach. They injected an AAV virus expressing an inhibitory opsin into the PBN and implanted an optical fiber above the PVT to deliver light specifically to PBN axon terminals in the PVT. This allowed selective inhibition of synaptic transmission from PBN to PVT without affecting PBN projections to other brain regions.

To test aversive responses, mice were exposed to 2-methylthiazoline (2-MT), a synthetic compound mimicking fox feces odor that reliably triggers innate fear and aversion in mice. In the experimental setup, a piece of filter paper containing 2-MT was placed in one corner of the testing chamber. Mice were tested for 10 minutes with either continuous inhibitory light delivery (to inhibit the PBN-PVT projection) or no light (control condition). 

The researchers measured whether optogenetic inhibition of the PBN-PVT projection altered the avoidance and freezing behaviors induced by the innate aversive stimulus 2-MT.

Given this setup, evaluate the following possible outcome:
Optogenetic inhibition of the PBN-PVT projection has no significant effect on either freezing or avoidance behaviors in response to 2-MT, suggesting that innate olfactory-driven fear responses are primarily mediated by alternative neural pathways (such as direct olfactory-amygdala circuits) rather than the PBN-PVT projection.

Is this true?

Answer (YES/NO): NO